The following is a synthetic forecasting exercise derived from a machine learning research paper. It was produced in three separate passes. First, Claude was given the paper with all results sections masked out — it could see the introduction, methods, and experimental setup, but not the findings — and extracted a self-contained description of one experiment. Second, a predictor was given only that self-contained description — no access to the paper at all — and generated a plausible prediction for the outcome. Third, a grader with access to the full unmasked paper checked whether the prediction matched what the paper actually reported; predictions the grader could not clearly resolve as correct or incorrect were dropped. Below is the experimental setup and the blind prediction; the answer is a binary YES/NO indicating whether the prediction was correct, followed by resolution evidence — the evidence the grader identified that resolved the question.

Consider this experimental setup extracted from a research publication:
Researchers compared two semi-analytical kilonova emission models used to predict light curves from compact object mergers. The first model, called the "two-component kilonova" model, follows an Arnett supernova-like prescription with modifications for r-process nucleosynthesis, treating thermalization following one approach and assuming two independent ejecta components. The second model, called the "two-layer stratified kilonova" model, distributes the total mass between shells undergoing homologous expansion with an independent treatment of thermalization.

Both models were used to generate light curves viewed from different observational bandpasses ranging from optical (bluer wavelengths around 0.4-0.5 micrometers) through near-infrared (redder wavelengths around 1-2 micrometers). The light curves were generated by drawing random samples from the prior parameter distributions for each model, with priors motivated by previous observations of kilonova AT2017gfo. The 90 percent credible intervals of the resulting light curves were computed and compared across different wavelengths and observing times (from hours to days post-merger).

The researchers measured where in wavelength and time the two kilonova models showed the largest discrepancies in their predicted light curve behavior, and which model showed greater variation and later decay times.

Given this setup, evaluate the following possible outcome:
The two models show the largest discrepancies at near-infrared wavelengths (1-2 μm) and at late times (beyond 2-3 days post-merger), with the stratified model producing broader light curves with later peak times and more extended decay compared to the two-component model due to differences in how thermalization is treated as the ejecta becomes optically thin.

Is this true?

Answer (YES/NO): NO